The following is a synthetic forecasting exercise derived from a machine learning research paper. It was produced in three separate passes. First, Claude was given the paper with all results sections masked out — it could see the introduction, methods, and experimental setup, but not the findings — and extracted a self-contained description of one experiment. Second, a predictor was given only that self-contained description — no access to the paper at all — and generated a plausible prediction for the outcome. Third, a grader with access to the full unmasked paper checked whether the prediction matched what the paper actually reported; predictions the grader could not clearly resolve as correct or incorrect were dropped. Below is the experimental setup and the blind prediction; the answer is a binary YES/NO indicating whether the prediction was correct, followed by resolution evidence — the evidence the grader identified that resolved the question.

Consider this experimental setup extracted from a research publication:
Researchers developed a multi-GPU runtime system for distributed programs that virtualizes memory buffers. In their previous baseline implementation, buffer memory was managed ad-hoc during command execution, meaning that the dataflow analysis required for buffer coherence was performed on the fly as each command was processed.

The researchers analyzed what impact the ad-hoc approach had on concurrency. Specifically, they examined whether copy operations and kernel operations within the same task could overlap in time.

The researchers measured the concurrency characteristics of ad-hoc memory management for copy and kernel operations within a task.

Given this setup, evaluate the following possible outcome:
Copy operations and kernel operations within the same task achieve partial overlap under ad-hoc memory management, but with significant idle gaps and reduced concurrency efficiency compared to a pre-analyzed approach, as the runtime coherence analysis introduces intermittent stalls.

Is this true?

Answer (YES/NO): NO